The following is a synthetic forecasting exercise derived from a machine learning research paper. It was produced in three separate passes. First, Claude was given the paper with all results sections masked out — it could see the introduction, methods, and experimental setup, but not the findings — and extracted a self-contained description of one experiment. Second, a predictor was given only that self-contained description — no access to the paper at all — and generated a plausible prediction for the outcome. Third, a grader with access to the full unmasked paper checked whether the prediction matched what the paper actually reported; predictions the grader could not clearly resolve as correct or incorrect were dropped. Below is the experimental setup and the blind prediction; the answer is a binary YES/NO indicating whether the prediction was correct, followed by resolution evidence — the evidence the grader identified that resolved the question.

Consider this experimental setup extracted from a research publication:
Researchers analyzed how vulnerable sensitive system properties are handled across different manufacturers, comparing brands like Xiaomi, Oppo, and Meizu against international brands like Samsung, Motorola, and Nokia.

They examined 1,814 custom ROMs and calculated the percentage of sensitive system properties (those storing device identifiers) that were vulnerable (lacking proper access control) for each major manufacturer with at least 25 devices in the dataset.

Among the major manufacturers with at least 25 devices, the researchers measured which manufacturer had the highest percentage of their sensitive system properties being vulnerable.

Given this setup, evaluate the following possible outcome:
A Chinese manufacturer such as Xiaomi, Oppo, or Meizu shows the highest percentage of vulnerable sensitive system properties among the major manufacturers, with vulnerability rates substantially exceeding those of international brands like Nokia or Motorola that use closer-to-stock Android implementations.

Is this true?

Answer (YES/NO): NO